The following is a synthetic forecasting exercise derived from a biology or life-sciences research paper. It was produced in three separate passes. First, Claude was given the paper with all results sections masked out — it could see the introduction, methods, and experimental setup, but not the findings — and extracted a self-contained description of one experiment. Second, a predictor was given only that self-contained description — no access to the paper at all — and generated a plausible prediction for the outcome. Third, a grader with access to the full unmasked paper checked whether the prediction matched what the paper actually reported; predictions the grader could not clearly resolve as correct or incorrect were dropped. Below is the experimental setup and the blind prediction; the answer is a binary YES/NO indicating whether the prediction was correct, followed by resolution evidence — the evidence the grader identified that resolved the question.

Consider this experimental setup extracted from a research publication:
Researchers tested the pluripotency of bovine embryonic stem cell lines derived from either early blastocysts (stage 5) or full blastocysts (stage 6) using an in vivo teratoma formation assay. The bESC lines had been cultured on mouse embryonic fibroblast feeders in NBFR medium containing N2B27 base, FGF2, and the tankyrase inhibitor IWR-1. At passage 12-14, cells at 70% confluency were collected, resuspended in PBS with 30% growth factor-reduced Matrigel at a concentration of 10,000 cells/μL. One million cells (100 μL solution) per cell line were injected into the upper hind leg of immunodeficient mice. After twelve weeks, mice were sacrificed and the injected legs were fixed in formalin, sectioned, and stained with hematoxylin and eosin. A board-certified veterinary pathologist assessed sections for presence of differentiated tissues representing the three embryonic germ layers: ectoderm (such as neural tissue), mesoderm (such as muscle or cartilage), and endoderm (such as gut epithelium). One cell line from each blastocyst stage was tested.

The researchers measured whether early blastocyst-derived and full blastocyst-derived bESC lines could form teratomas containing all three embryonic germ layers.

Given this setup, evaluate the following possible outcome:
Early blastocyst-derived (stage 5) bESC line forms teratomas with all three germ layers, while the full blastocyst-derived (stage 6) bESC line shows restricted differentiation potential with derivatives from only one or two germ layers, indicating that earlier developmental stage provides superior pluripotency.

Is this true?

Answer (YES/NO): NO